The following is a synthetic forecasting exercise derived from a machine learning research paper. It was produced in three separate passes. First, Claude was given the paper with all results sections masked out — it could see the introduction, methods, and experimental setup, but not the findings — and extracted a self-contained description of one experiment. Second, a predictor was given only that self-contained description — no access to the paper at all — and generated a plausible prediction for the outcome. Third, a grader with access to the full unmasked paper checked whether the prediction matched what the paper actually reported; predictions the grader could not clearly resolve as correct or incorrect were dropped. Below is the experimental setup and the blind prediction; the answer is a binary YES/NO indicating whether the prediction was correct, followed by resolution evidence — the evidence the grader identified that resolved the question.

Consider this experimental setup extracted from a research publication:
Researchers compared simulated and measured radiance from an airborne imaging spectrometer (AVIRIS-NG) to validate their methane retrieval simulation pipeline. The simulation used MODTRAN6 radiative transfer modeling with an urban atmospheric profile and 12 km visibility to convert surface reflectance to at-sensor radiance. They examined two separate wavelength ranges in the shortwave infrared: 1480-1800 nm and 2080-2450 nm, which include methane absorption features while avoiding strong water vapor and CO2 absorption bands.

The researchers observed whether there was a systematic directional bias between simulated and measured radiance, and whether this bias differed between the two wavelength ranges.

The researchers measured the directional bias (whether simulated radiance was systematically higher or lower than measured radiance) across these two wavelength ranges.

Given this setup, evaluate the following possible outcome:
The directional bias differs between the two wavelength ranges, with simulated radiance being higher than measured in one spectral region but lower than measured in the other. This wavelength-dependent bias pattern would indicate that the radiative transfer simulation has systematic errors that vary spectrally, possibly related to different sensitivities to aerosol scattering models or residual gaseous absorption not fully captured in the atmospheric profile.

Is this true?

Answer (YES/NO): YES